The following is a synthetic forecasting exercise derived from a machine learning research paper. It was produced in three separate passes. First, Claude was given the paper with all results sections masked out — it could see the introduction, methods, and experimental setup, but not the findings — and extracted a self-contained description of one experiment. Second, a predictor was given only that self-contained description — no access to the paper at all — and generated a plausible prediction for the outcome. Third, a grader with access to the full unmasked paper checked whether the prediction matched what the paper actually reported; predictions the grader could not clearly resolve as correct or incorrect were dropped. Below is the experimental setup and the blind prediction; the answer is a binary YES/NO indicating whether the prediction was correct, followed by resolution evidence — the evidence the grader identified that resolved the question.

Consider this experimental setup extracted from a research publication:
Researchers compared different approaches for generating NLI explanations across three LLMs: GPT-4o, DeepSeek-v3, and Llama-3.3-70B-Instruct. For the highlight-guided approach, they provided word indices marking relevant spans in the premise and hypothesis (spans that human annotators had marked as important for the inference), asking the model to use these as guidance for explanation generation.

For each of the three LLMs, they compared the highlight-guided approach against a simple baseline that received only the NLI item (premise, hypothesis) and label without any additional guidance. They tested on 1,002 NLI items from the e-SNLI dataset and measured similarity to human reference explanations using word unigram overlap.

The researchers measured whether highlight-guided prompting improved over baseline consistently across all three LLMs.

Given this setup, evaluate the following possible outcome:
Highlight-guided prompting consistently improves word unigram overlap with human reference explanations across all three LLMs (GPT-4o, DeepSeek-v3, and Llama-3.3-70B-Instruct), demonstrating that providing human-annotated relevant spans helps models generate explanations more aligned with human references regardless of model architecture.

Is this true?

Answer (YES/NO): NO